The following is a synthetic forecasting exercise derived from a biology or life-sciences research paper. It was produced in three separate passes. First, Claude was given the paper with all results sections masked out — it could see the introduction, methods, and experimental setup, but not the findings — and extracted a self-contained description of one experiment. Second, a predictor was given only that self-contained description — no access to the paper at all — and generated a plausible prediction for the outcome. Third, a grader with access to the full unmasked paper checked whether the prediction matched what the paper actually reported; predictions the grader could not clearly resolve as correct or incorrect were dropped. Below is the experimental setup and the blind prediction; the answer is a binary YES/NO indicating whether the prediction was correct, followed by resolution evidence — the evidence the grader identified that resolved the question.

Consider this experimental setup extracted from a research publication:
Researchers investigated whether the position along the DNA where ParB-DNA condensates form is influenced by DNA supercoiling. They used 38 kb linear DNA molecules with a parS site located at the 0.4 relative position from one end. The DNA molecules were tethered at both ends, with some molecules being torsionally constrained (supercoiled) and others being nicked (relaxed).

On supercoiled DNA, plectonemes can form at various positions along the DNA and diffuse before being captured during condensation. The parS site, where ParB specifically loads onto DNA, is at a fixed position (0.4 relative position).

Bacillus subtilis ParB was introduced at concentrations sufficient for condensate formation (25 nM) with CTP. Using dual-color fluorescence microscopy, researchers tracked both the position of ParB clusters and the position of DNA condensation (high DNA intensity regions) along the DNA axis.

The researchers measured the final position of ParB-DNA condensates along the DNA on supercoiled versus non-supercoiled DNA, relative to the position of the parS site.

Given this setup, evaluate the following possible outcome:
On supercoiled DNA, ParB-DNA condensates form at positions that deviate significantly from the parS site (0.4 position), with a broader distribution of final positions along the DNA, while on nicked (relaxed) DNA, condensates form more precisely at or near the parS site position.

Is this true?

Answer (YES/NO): NO